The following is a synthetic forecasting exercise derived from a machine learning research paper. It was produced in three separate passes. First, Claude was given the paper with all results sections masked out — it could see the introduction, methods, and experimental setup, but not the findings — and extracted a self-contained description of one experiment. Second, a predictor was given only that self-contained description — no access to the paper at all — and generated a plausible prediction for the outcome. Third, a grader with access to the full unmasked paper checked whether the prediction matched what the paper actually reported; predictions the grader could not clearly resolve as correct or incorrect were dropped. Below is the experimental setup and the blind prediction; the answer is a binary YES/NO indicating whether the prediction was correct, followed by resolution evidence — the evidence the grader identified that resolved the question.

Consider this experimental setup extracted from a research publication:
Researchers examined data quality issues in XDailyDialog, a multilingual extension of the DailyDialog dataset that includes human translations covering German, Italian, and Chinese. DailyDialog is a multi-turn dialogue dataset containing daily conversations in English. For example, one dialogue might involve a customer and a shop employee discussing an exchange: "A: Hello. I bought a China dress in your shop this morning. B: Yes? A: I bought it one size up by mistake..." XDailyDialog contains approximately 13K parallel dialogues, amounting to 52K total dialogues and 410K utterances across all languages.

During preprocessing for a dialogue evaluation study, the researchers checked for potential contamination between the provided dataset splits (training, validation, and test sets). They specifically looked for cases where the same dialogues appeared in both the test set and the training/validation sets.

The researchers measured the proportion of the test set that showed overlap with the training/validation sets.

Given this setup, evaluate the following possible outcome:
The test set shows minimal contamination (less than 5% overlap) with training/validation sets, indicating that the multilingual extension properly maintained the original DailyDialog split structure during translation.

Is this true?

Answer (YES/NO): NO